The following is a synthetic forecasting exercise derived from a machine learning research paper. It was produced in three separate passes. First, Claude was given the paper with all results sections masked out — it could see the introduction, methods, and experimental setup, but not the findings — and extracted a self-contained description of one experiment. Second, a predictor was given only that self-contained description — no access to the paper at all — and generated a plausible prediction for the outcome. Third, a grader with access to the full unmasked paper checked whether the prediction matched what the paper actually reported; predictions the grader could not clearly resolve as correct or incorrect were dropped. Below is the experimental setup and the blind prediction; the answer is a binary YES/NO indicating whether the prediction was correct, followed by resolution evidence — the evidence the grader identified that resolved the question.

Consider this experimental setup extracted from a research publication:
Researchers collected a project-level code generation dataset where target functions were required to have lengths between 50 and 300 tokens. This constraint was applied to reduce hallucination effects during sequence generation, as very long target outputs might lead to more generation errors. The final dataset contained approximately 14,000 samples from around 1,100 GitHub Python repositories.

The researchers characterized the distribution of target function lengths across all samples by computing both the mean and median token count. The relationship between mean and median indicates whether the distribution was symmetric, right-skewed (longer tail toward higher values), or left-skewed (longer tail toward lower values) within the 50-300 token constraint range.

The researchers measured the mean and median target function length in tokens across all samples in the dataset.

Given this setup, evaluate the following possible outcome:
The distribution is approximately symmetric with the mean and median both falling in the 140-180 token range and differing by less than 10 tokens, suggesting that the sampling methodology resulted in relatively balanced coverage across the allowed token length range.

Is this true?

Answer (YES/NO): NO